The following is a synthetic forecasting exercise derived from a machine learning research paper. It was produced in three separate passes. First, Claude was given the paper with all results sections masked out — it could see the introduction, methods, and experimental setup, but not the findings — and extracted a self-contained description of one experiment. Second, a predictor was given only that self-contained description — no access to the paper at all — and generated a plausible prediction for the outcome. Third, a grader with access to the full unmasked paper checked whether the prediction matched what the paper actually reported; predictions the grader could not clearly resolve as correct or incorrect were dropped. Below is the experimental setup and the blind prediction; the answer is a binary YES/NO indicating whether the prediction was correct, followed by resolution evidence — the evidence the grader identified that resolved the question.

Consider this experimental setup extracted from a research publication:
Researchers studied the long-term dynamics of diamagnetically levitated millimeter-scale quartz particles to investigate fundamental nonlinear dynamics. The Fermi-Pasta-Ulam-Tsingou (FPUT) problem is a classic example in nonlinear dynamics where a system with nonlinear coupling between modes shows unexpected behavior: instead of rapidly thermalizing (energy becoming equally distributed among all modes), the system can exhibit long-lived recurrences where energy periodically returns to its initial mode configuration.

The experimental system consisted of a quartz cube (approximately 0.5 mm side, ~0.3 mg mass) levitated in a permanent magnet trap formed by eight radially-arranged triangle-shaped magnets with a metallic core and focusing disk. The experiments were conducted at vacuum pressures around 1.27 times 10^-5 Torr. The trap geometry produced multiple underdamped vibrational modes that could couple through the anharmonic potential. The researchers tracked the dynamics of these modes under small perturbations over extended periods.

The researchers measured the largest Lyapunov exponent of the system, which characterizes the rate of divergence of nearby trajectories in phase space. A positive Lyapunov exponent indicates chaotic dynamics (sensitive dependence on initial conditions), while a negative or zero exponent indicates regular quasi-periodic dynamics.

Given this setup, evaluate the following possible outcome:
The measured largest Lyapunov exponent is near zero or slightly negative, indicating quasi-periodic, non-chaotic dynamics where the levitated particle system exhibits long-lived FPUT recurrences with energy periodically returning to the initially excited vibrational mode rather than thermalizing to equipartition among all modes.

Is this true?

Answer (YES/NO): NO